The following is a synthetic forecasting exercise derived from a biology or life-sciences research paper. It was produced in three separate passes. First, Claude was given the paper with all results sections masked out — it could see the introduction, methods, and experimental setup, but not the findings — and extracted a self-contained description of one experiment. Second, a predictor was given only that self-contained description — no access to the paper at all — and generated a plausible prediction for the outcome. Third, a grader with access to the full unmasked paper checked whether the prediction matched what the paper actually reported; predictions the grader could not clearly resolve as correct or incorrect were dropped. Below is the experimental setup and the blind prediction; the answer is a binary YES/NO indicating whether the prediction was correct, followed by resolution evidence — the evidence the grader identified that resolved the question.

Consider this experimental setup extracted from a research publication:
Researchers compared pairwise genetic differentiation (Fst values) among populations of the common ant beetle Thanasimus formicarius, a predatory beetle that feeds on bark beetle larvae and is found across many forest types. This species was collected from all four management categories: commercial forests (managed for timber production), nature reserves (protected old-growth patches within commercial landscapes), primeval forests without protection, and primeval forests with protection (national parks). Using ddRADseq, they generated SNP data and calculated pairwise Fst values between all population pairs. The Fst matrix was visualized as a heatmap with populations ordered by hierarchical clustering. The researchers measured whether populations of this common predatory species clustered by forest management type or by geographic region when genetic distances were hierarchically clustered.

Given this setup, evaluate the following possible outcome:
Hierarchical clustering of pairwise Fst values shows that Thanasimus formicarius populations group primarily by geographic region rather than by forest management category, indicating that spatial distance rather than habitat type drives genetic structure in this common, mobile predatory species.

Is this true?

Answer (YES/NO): YES